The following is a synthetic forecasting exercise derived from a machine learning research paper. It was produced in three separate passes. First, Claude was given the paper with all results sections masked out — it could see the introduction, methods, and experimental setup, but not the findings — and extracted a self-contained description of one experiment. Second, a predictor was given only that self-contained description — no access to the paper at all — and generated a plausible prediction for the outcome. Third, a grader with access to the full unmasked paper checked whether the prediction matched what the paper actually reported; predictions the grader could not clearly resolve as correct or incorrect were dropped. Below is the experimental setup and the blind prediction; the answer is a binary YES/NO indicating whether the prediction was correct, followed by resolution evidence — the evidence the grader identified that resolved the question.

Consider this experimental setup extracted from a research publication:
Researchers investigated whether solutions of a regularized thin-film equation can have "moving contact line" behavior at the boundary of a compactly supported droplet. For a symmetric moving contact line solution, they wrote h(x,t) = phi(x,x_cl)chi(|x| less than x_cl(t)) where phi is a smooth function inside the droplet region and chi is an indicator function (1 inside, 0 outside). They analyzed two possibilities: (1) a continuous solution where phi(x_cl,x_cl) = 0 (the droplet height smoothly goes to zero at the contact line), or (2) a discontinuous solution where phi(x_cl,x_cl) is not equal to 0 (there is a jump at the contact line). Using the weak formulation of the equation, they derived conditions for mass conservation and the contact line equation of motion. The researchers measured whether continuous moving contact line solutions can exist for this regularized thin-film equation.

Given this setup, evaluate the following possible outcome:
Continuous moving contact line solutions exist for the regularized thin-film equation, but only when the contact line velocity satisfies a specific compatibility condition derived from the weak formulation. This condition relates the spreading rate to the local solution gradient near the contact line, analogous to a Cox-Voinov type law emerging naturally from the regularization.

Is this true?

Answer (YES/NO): NO